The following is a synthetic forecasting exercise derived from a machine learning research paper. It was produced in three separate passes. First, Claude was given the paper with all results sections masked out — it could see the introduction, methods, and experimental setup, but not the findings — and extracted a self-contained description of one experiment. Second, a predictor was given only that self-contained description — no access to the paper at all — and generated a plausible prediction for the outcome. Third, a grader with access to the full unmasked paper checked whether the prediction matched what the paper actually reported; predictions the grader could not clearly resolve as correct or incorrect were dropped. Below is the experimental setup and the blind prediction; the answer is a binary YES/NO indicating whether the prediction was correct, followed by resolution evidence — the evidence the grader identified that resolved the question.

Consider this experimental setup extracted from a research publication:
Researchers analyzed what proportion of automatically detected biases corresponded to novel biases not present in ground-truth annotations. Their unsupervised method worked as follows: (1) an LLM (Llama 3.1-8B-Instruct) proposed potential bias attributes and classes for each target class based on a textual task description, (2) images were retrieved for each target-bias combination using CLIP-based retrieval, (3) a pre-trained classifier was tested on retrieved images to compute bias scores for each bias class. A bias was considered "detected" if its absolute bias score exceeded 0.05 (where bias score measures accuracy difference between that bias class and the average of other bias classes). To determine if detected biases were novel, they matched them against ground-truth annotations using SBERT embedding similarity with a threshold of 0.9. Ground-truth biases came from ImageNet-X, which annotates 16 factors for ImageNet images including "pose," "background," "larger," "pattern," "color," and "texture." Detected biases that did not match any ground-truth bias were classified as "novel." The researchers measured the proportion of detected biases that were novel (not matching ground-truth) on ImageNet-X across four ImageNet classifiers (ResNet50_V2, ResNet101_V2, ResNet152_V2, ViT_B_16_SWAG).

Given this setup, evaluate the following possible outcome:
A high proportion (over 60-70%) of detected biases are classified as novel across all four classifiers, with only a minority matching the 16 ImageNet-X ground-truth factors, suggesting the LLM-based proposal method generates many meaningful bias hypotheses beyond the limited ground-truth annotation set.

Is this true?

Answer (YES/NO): YES